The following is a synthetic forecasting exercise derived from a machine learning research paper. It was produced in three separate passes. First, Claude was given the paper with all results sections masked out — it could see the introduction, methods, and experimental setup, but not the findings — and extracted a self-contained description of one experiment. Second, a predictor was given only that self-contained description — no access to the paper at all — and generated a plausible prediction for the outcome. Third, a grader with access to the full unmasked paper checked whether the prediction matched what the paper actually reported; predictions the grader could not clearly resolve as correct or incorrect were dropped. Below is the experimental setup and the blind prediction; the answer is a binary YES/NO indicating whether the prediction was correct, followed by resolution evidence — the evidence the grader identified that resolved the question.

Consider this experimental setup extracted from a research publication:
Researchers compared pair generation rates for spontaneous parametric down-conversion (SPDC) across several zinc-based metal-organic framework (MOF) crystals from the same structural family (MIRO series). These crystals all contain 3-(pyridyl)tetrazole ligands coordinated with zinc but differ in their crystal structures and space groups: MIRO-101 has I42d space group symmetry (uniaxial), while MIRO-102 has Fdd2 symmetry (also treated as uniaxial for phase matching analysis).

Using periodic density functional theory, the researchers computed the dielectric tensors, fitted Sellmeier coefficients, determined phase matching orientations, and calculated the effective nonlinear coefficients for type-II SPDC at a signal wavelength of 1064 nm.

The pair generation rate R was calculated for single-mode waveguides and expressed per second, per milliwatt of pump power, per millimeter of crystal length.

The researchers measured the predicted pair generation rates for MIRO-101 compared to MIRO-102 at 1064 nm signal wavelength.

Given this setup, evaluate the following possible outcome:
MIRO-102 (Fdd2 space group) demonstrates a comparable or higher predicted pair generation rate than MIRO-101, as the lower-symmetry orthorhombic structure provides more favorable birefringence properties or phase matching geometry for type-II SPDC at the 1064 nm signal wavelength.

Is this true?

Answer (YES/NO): NO